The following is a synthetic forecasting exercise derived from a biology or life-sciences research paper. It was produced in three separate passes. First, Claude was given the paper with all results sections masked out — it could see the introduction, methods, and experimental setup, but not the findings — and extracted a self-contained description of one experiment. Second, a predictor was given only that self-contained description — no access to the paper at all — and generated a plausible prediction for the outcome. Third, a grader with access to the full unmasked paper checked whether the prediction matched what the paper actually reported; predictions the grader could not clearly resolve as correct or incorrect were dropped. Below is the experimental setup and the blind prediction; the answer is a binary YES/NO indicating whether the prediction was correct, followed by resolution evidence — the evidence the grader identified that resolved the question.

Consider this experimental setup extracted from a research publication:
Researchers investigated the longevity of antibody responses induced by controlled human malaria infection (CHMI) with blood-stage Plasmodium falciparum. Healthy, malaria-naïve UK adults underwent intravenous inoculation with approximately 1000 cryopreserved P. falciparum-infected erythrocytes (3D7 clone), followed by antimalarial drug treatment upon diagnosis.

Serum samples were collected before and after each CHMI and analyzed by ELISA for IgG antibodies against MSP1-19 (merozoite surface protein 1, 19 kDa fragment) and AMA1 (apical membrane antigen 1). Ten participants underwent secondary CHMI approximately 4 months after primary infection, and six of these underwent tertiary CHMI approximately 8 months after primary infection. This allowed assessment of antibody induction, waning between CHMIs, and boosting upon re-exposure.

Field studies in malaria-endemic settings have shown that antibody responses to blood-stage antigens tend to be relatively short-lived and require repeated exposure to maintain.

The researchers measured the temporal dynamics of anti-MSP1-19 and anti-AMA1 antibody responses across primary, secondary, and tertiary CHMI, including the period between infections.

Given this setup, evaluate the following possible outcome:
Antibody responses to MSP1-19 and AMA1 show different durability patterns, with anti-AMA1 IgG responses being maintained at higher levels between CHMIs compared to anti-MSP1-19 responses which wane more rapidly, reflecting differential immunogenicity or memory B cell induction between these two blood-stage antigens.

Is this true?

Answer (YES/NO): NO